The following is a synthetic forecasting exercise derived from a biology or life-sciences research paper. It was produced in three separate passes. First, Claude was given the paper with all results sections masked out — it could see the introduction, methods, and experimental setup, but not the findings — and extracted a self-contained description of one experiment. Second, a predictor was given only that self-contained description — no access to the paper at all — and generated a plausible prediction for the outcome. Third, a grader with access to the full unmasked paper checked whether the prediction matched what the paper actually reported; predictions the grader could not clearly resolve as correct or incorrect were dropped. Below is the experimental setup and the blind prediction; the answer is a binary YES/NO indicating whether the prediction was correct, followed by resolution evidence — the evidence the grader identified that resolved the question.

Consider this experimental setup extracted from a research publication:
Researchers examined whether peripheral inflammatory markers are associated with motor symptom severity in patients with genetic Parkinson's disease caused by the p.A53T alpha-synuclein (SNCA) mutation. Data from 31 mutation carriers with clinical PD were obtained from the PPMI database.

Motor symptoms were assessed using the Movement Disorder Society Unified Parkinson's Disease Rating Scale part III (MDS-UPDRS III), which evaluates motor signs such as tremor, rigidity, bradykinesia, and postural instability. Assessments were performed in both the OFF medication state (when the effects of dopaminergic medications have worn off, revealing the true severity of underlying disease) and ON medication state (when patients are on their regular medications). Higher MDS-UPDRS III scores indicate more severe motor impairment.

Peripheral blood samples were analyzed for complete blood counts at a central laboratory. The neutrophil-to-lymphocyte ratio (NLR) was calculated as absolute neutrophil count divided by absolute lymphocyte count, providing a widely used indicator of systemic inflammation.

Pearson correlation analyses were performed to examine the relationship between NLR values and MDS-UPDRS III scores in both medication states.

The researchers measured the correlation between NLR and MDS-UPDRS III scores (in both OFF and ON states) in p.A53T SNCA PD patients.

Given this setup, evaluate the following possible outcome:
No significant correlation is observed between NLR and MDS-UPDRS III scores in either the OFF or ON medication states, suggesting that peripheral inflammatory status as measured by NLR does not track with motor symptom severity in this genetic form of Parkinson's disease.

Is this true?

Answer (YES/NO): YES